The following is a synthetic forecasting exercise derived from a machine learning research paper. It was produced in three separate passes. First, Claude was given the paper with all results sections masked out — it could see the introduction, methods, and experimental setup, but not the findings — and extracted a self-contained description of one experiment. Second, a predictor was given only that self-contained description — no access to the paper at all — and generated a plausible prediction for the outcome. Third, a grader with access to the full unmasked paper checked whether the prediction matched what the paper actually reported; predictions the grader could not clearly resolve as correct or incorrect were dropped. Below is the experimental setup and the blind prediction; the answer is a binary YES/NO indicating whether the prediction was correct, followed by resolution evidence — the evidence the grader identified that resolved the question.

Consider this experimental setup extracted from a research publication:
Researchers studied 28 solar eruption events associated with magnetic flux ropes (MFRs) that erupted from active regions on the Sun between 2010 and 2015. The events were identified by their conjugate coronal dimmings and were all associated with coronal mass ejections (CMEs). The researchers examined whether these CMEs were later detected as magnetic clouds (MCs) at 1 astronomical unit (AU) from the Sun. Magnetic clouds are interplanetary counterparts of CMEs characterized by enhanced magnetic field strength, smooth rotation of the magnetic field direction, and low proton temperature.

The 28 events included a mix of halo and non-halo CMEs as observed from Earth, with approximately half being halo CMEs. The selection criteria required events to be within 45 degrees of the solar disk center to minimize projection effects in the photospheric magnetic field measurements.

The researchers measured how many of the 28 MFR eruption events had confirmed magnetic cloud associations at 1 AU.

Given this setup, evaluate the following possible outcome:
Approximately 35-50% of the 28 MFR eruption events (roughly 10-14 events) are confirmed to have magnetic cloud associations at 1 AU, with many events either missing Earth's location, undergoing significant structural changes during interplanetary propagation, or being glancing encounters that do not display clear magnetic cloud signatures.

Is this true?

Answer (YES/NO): NO